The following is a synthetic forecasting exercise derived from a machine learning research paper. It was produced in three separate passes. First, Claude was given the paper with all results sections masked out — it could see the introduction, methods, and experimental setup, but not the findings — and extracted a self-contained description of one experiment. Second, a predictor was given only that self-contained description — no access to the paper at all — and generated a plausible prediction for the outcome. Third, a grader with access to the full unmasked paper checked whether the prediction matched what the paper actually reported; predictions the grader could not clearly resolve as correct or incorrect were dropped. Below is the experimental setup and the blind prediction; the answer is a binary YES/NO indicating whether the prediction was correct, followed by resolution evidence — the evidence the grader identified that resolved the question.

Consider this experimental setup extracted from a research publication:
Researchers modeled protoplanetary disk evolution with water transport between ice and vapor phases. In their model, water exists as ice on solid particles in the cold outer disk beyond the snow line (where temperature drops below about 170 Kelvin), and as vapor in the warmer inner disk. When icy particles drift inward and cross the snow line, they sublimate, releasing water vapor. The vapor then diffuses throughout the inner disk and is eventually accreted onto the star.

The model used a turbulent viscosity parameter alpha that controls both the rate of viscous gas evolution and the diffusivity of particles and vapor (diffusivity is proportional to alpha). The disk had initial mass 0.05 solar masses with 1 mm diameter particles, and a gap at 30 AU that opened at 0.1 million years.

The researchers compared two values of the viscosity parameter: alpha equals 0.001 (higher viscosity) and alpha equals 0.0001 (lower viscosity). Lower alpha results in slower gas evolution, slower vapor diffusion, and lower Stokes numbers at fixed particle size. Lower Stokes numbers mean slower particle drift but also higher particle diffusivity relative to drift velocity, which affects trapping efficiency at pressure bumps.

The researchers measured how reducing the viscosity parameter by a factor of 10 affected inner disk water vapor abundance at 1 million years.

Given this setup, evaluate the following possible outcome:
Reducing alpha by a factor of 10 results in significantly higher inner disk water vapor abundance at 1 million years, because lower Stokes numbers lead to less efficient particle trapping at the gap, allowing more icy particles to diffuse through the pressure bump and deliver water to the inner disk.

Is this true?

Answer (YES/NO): NO